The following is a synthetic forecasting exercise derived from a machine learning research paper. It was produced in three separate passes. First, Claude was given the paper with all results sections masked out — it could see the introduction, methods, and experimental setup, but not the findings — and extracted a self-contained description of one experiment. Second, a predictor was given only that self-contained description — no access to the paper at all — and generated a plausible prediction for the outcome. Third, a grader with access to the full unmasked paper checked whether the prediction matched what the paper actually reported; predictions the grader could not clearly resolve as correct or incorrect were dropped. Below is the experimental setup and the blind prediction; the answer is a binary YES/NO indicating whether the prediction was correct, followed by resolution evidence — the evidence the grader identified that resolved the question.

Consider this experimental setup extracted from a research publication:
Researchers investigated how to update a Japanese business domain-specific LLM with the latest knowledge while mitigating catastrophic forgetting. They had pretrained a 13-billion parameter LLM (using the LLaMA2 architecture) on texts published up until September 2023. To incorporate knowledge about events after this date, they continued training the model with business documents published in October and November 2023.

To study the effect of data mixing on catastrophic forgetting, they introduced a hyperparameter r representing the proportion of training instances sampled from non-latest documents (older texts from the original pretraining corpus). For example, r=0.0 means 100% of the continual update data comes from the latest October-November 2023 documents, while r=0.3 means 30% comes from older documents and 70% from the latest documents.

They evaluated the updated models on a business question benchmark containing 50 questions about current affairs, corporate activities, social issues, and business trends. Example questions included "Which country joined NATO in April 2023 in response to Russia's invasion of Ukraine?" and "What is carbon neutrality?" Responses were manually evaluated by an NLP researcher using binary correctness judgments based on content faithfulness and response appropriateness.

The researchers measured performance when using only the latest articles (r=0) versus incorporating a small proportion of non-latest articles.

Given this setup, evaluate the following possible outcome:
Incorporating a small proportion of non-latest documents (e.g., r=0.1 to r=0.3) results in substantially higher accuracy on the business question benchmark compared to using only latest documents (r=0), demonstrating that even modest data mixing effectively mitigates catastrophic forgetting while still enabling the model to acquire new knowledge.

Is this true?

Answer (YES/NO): NO